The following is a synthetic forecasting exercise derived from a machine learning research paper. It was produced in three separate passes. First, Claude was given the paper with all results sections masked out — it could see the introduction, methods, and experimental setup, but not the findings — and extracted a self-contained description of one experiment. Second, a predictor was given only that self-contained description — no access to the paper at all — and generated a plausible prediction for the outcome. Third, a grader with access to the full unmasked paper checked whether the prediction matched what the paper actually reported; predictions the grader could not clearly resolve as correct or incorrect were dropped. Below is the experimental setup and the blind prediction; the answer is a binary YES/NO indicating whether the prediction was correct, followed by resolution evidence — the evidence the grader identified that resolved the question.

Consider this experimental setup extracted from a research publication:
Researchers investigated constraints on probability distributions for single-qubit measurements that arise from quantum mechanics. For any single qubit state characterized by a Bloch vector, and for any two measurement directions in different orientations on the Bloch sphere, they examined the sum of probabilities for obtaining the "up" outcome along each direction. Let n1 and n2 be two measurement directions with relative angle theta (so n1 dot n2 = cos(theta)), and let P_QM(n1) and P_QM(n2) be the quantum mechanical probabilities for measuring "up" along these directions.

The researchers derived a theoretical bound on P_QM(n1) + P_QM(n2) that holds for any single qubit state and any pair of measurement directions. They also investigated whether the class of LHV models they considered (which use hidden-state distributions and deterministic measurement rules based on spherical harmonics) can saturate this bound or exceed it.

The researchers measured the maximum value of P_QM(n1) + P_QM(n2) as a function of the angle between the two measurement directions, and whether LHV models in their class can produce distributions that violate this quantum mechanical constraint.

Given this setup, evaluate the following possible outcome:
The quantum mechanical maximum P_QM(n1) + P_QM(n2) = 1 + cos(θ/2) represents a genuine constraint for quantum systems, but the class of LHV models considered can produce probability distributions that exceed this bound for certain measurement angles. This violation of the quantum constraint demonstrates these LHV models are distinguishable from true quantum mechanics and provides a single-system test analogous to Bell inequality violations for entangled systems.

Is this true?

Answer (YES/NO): YES